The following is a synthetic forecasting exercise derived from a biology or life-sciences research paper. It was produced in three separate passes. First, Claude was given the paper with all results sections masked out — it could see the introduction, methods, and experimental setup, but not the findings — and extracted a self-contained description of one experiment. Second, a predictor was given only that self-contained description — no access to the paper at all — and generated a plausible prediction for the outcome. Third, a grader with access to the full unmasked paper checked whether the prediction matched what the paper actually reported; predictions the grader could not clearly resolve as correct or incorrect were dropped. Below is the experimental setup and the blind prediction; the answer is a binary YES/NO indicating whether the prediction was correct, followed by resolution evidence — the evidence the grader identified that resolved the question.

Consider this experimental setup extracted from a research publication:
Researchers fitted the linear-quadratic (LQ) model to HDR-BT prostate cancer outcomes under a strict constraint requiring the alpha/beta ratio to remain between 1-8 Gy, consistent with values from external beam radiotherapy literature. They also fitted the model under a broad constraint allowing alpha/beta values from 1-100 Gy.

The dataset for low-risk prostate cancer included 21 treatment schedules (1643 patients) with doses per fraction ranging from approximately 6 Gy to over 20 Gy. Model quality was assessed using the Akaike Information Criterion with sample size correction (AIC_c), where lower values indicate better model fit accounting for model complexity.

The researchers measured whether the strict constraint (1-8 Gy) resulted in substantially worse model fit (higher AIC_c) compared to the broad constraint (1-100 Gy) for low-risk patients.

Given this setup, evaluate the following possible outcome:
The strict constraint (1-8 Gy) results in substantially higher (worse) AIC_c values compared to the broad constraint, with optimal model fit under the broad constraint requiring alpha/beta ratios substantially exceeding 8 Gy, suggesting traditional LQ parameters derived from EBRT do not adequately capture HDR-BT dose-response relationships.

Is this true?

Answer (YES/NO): YES